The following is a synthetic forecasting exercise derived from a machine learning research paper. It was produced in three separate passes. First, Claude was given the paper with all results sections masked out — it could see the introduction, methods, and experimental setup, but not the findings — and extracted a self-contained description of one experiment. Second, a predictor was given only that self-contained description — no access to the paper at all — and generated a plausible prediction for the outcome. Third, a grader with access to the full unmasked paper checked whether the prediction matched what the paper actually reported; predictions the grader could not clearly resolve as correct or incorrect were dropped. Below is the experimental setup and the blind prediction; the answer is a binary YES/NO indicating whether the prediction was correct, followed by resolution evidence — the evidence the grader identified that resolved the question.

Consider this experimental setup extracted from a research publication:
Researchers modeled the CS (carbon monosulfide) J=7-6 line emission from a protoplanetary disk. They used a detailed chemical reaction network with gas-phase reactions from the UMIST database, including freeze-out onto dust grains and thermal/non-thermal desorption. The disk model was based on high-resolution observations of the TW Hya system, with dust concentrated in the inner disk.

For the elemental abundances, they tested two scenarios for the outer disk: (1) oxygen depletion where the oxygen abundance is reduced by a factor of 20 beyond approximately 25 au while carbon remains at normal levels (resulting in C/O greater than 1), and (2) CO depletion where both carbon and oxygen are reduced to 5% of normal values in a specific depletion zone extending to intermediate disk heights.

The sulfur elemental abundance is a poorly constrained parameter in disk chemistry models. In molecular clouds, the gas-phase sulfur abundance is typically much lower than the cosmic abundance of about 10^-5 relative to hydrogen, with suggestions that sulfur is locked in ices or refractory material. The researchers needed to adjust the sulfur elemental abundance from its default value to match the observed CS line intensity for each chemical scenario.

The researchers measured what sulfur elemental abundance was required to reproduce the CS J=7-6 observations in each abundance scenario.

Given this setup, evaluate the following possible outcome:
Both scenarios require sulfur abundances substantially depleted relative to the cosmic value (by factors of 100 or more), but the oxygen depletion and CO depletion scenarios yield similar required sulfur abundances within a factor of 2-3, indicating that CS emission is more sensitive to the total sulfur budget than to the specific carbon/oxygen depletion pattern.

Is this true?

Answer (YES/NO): YES